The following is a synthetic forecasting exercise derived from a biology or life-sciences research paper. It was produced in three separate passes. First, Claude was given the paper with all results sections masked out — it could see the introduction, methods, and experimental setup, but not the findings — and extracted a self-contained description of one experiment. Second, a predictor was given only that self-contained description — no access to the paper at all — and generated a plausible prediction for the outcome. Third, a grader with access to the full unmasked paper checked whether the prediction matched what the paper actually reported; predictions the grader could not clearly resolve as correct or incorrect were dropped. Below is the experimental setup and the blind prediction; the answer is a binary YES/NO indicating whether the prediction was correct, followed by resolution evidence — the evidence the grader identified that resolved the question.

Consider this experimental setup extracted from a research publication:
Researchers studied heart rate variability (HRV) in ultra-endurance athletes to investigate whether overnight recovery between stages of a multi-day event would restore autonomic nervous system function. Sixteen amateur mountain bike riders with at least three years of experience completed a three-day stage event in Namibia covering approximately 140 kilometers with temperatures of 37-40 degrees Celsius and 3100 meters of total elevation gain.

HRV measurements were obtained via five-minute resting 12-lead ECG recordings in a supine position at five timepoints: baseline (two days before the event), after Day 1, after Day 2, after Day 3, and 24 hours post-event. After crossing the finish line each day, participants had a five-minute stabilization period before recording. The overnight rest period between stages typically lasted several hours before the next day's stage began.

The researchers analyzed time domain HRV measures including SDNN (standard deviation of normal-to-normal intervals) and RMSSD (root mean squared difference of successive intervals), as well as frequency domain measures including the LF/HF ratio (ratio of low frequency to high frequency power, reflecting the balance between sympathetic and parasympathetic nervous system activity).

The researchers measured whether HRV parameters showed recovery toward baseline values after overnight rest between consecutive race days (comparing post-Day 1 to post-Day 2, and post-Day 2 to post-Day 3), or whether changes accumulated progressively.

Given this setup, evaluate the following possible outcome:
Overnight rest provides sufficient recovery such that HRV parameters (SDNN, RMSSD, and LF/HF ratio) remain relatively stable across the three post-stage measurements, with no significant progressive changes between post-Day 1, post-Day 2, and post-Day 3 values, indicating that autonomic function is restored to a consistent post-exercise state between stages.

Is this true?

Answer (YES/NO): NO